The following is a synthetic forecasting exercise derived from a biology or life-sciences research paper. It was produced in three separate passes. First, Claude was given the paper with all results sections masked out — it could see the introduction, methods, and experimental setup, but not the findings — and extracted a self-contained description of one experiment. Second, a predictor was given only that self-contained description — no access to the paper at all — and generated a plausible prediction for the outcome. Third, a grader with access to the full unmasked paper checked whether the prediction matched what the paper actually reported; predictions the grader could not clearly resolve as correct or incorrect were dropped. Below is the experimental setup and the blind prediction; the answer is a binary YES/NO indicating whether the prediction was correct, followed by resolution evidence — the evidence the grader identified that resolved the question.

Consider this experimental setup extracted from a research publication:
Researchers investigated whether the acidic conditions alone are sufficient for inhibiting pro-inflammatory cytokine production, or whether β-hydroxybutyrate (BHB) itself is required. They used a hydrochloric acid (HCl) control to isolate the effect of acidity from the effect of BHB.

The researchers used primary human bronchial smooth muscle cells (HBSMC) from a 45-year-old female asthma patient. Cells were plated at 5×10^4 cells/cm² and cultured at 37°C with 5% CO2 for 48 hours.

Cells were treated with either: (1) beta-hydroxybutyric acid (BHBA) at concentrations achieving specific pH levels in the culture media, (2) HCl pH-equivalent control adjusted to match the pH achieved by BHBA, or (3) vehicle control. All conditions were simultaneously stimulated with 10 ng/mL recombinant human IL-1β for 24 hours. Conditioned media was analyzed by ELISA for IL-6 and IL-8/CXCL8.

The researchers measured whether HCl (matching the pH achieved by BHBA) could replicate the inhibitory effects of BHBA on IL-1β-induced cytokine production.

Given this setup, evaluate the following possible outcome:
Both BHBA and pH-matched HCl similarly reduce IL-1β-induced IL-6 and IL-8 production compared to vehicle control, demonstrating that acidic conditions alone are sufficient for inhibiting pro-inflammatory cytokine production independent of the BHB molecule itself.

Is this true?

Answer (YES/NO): NO